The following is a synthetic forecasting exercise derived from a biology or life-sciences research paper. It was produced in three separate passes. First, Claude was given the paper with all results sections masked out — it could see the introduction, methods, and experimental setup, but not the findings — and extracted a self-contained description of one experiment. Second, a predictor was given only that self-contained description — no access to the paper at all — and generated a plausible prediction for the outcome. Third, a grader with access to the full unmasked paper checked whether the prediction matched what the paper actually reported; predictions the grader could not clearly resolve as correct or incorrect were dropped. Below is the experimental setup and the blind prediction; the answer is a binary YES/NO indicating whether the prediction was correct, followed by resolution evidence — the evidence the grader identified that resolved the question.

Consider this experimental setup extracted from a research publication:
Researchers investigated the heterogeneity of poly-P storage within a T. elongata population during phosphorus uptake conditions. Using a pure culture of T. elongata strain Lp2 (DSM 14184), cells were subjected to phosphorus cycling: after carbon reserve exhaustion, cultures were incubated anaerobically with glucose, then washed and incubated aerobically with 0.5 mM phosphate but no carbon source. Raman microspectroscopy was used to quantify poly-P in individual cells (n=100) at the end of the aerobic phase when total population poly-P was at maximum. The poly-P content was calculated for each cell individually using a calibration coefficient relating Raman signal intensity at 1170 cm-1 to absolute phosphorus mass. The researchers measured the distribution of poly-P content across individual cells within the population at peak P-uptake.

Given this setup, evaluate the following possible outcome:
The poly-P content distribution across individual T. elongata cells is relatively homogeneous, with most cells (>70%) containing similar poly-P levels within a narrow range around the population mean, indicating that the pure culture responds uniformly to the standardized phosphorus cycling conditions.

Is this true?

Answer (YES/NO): NO